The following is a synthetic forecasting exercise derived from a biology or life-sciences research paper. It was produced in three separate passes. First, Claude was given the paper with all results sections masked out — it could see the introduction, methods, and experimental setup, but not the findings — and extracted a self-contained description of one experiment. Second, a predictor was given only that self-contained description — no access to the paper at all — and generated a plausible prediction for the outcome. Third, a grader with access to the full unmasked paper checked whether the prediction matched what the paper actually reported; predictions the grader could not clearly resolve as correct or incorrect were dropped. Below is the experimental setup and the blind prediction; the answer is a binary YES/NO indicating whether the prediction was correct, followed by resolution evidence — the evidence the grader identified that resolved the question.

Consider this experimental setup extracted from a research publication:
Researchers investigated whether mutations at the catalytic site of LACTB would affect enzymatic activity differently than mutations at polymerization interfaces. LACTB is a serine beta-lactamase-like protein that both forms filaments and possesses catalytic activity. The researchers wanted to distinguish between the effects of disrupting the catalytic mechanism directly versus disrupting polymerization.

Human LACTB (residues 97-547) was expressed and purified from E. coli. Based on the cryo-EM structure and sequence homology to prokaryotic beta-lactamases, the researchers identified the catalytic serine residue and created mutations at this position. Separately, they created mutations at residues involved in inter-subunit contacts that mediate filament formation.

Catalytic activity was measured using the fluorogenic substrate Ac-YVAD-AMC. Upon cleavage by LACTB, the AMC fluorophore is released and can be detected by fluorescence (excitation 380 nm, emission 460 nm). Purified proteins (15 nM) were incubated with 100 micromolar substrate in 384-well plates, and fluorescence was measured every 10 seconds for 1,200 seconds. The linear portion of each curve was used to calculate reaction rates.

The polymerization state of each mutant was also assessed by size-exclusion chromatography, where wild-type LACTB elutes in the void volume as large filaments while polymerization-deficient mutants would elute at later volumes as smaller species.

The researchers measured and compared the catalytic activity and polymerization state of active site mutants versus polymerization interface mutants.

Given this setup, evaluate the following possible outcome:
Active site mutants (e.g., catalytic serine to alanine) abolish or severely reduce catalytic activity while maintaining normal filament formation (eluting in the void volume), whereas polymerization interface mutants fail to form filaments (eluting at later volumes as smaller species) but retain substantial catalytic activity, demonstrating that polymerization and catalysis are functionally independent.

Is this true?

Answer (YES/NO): NO